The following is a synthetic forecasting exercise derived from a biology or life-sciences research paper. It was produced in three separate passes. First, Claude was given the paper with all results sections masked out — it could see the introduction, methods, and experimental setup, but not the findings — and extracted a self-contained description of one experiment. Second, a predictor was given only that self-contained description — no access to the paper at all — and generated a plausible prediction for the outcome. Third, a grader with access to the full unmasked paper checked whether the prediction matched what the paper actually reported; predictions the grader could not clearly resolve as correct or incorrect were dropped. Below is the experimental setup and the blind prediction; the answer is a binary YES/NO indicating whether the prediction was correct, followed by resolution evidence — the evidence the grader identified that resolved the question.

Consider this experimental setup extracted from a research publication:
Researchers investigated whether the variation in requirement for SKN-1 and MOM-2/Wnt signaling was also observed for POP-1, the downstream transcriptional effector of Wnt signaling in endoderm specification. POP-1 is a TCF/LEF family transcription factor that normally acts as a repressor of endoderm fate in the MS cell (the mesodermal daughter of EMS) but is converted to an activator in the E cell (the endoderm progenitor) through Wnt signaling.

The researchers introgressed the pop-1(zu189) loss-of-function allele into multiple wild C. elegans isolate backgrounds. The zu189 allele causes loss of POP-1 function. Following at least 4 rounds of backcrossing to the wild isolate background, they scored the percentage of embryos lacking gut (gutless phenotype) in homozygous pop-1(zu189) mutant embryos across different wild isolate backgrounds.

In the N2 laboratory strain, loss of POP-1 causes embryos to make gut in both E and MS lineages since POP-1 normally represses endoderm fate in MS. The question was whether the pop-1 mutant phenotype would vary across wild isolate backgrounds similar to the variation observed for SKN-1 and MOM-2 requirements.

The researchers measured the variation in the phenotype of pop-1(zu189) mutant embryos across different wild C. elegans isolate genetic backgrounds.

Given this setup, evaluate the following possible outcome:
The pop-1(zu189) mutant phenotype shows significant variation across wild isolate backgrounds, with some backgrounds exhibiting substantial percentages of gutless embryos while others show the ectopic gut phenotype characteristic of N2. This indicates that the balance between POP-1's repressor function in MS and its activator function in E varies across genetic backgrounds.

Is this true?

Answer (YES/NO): NO